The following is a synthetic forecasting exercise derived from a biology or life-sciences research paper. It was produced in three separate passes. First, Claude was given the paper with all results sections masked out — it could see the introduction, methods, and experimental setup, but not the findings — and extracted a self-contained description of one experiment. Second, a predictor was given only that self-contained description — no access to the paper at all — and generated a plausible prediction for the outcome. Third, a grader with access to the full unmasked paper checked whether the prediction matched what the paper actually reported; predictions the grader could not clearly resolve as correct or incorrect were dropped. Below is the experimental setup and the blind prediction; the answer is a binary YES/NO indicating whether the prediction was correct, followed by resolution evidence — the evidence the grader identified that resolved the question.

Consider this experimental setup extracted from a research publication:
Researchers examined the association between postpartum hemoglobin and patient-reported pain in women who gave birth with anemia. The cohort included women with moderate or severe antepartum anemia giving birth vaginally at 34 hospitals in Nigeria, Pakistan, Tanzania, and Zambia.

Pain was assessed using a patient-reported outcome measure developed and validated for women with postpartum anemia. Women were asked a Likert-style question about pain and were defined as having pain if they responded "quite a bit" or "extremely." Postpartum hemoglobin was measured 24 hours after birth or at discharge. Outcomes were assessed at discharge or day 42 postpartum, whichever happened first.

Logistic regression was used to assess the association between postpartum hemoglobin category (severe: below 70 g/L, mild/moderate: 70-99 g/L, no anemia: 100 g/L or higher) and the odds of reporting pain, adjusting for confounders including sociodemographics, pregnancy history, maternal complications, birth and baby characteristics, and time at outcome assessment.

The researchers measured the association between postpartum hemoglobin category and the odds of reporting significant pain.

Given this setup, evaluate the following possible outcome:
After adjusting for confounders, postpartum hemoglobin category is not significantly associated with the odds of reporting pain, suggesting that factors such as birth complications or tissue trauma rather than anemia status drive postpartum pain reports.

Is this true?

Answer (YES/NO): YES